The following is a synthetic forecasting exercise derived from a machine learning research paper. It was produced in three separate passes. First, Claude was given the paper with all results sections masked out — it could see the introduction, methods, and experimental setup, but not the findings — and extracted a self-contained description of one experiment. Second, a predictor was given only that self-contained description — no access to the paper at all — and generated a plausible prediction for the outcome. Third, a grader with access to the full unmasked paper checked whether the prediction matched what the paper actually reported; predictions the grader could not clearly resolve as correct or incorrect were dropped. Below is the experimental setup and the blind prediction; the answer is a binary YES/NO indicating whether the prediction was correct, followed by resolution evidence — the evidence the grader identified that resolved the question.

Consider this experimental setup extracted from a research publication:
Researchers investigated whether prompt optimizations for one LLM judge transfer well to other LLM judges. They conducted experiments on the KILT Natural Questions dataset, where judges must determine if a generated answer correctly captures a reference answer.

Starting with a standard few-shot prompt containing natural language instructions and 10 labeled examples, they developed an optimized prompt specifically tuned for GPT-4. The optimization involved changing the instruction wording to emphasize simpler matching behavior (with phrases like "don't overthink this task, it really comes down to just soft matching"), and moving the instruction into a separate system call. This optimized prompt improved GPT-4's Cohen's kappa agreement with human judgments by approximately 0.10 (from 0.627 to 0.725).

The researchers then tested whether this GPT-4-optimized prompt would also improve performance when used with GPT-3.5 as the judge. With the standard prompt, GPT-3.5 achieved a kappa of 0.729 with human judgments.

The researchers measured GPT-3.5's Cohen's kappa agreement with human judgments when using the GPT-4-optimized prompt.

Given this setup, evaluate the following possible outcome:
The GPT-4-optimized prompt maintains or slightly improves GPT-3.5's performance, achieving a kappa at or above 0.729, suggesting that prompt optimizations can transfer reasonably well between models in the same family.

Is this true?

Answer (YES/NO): NO